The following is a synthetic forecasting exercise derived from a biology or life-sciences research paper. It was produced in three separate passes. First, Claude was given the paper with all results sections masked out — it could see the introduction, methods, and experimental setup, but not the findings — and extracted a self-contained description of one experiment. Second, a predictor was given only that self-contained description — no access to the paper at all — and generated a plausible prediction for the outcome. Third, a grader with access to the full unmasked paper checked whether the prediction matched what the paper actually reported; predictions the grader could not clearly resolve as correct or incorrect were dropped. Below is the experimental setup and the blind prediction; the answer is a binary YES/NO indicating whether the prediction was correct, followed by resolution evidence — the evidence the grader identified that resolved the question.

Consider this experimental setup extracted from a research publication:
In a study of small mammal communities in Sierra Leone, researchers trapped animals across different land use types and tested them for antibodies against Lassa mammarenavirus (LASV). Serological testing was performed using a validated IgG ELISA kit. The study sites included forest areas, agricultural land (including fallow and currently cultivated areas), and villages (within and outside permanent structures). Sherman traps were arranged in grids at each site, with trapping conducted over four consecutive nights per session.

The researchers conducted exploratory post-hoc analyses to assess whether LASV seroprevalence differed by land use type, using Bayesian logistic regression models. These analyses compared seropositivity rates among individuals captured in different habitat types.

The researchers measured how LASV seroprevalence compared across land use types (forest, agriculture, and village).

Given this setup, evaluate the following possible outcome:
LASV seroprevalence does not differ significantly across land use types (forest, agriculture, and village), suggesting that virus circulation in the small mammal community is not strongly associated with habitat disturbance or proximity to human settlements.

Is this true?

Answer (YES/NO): YES